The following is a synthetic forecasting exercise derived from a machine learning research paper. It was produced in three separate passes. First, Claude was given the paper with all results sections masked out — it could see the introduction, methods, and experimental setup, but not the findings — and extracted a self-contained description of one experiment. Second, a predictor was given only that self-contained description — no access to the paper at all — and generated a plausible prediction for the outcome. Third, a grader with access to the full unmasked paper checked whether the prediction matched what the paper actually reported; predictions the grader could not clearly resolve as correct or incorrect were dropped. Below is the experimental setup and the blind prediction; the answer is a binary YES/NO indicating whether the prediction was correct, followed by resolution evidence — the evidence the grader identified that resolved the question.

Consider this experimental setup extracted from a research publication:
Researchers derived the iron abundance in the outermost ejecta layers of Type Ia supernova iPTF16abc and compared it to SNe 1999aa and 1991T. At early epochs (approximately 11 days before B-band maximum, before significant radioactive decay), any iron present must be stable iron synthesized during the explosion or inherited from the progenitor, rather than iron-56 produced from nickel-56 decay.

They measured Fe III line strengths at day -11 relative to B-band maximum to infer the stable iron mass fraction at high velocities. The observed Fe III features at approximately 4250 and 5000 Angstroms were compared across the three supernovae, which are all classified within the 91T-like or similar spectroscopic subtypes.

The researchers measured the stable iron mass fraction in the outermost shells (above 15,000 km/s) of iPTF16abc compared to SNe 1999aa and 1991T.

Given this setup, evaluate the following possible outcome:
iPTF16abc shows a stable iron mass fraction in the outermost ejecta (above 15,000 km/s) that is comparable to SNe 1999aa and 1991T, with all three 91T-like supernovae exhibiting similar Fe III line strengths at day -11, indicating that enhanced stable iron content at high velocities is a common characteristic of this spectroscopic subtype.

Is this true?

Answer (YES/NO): NO